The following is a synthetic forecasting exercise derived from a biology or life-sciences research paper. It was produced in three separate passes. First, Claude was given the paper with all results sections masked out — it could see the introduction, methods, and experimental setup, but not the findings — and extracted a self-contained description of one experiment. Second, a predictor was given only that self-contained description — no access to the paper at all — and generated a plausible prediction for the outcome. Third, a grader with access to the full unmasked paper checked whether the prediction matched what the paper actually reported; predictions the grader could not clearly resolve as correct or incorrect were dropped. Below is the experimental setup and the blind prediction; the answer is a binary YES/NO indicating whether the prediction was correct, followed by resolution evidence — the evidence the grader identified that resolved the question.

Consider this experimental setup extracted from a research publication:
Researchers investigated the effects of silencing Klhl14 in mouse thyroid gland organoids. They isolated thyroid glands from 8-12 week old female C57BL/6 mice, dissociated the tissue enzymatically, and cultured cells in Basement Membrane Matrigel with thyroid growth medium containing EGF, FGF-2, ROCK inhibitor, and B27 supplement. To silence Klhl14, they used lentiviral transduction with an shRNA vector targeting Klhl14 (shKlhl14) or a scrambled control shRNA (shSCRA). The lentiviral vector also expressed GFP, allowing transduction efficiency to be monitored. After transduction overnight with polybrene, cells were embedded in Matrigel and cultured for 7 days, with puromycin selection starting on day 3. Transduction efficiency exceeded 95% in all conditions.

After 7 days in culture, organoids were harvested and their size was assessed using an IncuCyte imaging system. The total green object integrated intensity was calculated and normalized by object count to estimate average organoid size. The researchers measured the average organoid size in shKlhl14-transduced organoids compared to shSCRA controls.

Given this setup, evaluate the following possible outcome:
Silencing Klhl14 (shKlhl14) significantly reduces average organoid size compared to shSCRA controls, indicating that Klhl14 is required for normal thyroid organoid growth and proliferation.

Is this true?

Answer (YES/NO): YES